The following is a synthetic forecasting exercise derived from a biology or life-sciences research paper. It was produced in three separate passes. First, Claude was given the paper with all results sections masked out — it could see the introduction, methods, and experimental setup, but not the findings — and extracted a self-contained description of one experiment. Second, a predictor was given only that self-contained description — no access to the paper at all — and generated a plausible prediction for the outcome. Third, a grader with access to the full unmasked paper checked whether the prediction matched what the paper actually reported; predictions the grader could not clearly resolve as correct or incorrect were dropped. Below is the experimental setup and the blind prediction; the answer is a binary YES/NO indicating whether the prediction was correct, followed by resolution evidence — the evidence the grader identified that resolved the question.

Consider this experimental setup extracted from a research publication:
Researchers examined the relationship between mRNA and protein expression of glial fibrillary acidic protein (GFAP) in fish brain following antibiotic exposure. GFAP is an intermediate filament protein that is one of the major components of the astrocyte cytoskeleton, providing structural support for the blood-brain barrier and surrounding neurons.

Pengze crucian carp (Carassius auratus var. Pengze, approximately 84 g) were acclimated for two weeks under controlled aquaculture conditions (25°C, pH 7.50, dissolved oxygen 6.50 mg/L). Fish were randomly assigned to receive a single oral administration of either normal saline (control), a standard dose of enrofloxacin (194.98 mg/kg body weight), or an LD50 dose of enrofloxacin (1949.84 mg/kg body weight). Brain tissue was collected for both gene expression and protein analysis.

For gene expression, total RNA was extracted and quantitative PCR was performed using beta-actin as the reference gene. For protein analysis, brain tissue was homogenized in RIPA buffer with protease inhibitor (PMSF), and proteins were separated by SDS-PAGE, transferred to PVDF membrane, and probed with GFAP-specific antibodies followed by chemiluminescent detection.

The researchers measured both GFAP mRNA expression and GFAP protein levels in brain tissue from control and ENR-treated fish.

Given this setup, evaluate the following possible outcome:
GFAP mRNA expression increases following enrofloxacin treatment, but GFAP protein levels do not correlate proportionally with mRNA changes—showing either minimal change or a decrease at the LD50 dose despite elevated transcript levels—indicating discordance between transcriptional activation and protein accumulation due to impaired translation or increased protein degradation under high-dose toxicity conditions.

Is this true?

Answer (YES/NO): NO